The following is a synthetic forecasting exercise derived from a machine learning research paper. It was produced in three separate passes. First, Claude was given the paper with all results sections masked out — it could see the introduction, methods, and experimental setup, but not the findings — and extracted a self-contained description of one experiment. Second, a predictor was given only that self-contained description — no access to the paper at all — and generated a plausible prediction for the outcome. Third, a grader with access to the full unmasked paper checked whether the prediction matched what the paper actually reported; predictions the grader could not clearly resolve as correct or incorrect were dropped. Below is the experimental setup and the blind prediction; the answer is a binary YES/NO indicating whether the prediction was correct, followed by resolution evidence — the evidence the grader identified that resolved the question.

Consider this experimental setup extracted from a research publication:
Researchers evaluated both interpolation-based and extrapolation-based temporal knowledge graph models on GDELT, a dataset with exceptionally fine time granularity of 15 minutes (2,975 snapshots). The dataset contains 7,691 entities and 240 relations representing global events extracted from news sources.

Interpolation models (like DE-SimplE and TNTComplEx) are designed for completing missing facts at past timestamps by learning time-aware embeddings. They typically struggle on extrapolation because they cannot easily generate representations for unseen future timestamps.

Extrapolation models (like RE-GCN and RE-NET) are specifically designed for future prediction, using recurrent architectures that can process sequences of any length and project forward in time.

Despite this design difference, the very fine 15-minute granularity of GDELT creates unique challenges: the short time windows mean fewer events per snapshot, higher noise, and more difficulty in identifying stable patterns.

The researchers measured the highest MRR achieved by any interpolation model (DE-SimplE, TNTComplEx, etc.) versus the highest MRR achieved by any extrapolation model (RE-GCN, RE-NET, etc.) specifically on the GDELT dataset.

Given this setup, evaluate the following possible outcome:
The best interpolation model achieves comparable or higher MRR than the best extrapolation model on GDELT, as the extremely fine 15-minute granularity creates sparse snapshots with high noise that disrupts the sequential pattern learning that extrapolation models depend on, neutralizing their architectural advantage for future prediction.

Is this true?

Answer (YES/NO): YES